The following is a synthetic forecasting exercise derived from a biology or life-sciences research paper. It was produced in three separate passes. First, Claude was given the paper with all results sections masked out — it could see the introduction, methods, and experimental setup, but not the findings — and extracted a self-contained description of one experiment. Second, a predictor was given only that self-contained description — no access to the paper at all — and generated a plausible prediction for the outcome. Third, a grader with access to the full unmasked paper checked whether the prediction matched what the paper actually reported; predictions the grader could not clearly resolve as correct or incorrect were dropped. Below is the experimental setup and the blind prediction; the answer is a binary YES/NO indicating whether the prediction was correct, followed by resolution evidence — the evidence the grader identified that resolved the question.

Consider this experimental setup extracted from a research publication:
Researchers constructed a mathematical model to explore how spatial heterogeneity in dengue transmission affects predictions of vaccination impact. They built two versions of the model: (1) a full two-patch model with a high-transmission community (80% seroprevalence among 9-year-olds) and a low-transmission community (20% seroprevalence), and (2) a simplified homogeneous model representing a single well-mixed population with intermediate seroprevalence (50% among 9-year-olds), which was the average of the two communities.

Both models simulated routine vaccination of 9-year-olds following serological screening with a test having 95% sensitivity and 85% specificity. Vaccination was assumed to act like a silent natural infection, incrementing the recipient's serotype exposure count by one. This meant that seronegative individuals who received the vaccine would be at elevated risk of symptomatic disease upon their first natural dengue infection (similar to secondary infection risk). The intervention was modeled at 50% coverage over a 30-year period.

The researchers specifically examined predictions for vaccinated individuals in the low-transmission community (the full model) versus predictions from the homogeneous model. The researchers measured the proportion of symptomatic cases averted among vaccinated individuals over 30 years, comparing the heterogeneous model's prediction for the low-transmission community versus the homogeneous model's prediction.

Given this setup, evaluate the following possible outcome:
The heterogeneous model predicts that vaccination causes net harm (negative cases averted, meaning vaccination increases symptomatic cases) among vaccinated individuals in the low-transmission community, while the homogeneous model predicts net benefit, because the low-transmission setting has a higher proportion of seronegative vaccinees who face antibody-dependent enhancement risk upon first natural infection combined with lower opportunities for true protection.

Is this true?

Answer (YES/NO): NO